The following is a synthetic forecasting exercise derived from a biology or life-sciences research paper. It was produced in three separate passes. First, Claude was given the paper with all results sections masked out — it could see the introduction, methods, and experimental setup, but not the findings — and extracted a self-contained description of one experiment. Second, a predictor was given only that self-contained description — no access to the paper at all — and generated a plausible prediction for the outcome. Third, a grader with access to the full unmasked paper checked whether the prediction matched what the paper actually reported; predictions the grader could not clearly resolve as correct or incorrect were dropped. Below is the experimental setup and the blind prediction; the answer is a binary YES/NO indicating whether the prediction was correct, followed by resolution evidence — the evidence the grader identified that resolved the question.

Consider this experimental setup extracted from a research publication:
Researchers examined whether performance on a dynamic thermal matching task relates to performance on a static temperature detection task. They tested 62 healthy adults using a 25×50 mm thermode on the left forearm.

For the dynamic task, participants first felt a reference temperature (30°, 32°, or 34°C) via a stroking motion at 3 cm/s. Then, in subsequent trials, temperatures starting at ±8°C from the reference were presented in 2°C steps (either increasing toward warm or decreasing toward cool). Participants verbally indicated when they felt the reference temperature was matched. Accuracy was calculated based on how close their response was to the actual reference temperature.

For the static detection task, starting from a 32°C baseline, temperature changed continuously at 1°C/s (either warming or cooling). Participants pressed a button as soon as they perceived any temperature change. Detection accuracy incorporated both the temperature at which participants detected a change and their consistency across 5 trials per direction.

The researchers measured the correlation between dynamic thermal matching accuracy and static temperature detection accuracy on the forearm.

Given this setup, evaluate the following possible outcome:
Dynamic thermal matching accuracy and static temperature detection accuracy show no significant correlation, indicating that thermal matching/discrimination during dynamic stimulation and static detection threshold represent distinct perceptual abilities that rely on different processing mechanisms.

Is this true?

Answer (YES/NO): YES